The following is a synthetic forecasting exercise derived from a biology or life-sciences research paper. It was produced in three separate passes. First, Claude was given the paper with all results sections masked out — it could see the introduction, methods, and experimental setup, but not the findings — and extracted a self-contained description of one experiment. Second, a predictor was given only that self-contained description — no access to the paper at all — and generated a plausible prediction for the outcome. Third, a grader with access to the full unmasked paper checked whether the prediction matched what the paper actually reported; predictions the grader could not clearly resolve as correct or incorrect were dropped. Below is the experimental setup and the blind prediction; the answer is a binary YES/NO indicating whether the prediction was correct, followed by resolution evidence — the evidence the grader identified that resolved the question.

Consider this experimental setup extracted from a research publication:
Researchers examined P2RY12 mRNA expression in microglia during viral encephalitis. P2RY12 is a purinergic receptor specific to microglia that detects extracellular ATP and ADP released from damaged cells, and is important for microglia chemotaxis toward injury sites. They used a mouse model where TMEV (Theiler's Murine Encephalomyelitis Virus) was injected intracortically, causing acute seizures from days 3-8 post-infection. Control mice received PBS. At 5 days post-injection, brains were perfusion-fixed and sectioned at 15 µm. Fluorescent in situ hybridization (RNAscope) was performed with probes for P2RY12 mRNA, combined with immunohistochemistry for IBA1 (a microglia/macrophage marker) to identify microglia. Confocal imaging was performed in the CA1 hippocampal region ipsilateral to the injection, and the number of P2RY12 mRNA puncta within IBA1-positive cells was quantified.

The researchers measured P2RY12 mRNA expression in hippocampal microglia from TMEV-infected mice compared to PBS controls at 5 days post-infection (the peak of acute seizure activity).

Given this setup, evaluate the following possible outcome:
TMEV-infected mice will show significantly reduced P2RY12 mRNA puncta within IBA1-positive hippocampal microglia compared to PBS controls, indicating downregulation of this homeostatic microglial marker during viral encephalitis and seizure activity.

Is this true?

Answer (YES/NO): YES